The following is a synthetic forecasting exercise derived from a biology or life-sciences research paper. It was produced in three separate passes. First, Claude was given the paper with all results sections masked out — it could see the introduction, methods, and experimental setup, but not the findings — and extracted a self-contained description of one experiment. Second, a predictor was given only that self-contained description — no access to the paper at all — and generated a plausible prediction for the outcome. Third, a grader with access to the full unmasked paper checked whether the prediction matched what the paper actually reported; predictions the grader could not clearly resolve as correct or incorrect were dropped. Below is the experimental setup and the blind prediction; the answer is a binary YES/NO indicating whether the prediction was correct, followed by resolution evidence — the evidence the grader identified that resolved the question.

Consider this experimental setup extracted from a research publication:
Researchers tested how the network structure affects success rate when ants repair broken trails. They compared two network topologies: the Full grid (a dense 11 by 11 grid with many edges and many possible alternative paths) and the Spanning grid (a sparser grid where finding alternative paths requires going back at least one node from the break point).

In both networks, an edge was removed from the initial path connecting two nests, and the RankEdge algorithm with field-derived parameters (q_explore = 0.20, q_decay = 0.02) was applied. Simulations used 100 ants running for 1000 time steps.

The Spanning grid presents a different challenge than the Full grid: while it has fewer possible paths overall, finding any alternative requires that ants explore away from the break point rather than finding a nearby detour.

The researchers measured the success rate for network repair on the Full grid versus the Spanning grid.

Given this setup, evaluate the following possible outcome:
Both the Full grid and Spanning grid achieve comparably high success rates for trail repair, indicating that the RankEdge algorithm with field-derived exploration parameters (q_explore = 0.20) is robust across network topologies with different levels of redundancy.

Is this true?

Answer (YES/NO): NO